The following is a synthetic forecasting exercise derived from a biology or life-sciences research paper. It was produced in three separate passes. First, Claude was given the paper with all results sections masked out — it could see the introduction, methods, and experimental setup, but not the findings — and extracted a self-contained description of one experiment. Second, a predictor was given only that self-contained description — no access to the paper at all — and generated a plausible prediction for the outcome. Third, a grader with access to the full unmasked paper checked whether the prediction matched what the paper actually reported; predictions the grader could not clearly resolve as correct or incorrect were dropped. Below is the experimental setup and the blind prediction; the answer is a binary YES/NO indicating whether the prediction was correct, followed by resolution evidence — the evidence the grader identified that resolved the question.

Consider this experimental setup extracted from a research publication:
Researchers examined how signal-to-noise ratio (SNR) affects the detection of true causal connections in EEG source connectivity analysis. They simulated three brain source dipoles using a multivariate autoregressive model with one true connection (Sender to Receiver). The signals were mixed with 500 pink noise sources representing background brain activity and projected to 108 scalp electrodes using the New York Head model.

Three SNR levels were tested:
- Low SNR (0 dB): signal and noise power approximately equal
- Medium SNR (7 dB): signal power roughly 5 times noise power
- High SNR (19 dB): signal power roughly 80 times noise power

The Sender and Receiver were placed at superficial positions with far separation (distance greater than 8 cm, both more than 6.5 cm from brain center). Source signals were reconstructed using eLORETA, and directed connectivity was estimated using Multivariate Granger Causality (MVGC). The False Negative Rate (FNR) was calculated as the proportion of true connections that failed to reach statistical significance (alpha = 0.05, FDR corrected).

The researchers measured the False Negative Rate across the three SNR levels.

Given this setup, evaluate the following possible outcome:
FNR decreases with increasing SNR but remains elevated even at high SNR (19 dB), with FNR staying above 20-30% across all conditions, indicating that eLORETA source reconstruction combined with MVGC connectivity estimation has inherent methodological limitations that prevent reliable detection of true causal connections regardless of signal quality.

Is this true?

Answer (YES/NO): NO